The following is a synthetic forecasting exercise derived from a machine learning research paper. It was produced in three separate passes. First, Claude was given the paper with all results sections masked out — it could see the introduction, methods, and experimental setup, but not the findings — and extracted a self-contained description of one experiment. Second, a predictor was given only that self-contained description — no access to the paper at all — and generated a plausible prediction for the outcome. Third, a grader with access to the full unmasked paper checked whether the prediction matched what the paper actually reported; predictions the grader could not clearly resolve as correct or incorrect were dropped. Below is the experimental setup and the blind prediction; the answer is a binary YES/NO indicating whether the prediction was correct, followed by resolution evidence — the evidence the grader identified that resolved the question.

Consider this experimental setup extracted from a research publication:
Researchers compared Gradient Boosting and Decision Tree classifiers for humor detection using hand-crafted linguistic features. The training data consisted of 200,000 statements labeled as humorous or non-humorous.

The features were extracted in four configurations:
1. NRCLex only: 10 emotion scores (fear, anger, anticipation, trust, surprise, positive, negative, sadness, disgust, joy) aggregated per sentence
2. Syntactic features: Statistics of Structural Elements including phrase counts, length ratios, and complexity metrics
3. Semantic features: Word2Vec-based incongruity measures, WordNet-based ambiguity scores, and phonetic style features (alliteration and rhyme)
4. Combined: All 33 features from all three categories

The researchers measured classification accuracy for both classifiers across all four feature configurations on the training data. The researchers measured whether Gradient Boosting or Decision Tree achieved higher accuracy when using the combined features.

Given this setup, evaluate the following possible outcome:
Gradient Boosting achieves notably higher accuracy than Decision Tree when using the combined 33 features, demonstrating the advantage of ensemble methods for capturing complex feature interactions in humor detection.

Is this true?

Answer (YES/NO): NO